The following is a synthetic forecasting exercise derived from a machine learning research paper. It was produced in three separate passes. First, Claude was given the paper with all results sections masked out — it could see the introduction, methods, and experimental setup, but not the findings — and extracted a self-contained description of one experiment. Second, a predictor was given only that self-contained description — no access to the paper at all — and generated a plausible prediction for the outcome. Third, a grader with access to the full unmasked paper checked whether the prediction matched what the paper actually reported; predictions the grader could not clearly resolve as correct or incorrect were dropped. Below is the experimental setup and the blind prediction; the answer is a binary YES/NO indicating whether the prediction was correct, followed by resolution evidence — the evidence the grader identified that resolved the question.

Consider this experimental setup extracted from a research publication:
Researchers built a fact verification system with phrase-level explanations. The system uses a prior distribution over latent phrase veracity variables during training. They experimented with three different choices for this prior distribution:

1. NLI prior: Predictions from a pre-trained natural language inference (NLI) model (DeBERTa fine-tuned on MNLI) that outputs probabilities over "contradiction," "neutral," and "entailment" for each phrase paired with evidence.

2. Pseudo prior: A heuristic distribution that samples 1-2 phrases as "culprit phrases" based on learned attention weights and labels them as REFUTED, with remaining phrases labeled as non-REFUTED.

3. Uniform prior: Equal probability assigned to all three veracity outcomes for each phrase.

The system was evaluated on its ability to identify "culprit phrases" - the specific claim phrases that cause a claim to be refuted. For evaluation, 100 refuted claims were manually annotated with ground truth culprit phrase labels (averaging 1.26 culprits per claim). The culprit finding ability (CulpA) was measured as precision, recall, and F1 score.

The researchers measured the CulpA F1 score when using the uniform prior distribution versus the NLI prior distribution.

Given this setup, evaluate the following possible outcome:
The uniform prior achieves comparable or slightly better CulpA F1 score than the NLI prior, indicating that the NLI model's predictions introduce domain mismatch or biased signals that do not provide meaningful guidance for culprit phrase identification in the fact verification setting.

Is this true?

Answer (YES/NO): NO